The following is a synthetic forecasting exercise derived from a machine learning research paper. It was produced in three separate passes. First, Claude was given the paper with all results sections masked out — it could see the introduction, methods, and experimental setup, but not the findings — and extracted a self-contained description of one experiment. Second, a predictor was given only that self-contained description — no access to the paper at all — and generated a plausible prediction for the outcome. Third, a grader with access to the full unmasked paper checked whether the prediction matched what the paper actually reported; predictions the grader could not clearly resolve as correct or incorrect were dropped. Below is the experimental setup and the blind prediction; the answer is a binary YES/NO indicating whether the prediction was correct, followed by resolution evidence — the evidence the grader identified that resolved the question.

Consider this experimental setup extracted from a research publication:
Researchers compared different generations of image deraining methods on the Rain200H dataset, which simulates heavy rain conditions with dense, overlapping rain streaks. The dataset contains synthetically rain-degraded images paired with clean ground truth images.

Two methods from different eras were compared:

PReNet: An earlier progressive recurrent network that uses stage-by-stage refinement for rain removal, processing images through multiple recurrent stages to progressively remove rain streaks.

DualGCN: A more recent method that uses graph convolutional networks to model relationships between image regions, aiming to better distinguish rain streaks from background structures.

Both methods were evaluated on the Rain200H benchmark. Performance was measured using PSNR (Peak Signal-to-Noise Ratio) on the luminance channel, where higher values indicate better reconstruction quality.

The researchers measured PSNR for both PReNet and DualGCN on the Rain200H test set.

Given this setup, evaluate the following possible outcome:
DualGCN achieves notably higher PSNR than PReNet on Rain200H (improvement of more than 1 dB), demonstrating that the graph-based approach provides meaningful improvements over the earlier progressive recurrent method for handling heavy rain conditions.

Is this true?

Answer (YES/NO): YES